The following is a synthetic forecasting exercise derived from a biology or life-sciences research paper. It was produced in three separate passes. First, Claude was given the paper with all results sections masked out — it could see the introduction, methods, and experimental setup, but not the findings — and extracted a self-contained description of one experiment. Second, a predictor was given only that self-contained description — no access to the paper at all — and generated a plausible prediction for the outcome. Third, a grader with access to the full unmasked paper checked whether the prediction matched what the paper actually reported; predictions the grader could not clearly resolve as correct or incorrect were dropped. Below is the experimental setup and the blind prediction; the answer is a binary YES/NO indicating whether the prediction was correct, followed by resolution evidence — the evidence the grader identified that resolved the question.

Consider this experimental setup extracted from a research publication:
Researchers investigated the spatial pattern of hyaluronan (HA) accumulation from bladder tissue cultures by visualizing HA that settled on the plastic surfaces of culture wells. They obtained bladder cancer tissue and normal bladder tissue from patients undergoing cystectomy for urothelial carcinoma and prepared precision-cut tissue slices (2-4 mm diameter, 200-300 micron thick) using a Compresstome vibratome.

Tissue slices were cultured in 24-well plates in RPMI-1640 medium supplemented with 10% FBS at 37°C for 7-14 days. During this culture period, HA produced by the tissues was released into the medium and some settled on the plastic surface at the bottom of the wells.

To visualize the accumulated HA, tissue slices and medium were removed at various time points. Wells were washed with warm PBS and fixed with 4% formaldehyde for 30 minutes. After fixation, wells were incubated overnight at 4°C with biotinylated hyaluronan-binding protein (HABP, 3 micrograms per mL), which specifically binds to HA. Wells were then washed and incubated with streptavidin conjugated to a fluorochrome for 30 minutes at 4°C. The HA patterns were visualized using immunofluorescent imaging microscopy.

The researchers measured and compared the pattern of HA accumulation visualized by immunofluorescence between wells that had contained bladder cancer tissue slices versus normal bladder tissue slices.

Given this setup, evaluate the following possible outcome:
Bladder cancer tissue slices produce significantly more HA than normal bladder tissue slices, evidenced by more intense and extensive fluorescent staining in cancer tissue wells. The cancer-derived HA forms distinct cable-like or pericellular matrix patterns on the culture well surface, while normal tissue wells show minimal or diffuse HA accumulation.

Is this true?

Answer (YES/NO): NO